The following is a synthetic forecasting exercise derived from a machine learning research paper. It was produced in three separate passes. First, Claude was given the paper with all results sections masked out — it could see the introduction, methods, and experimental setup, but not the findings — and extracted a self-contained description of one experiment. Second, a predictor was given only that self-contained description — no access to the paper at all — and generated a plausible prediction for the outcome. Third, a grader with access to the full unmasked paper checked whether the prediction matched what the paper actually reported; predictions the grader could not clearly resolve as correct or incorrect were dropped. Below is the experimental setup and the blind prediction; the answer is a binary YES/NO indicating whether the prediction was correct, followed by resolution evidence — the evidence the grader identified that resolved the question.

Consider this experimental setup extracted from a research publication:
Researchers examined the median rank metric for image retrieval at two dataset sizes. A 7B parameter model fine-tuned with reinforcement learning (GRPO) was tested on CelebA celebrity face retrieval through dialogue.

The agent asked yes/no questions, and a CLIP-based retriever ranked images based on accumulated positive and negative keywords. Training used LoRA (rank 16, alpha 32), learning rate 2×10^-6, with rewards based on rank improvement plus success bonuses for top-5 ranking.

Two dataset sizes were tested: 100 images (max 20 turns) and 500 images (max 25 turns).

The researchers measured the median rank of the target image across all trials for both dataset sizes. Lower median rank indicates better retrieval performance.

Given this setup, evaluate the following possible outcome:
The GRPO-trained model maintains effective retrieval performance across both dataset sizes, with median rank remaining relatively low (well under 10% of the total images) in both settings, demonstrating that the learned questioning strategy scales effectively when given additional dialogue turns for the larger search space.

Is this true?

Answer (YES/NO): YES